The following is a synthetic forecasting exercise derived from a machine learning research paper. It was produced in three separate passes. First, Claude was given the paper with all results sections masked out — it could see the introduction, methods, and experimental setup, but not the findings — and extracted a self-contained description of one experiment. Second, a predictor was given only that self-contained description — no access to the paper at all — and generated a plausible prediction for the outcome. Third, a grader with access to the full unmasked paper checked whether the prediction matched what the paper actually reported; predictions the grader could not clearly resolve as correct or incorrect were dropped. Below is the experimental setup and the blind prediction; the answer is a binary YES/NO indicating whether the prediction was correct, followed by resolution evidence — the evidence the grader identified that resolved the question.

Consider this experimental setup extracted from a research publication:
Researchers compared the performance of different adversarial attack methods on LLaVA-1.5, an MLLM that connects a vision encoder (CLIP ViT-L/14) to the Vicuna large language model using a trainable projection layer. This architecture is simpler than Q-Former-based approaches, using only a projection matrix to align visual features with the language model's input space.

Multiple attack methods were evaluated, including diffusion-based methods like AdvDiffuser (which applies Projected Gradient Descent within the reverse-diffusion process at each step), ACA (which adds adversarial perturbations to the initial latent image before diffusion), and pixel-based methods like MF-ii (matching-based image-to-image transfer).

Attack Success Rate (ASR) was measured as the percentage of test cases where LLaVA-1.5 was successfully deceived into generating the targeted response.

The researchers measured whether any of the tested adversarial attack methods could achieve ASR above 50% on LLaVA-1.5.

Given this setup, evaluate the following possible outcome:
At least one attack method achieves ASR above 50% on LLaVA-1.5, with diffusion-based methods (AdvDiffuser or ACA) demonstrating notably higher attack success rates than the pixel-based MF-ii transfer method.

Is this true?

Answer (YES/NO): NO